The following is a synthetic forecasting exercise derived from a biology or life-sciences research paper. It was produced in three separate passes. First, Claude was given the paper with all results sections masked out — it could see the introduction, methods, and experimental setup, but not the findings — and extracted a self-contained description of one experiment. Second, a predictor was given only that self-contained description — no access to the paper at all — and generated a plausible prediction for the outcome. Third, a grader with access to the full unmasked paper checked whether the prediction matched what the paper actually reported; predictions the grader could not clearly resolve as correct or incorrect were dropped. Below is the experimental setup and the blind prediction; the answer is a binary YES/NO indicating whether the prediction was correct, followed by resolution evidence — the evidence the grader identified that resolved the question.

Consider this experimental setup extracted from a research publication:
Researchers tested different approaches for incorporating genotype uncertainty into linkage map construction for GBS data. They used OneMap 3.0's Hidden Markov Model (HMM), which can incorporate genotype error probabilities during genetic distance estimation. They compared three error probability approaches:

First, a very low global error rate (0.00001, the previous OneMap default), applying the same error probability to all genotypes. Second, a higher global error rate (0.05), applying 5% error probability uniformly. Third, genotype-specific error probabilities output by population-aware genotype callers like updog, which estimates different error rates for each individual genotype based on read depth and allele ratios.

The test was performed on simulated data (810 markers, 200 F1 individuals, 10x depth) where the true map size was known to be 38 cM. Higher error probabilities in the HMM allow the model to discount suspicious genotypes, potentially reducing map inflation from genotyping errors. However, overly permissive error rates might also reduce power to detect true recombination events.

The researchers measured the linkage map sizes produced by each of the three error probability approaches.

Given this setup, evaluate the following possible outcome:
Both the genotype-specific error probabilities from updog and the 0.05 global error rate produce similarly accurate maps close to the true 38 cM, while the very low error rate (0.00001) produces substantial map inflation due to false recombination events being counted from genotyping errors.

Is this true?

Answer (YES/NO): NO